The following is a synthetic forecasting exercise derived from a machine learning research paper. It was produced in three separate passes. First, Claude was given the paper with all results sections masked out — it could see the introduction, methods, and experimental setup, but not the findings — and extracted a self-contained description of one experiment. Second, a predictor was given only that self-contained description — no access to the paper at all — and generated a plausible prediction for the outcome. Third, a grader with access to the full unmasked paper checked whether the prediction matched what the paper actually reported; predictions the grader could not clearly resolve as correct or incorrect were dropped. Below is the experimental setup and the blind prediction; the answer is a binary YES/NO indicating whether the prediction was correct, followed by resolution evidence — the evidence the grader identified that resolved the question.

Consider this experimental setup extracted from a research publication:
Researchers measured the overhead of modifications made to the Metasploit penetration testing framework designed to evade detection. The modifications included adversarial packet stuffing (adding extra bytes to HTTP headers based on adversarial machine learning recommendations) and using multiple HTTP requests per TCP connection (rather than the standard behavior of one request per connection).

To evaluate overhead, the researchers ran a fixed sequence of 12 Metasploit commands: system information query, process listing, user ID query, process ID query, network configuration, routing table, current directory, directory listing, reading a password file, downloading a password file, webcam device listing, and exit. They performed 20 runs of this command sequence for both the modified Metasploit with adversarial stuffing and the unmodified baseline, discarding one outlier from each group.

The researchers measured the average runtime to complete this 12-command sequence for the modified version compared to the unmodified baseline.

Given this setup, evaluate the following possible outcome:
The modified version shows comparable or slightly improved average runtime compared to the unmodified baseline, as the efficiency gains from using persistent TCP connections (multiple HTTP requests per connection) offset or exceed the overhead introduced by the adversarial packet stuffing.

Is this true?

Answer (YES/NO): YES